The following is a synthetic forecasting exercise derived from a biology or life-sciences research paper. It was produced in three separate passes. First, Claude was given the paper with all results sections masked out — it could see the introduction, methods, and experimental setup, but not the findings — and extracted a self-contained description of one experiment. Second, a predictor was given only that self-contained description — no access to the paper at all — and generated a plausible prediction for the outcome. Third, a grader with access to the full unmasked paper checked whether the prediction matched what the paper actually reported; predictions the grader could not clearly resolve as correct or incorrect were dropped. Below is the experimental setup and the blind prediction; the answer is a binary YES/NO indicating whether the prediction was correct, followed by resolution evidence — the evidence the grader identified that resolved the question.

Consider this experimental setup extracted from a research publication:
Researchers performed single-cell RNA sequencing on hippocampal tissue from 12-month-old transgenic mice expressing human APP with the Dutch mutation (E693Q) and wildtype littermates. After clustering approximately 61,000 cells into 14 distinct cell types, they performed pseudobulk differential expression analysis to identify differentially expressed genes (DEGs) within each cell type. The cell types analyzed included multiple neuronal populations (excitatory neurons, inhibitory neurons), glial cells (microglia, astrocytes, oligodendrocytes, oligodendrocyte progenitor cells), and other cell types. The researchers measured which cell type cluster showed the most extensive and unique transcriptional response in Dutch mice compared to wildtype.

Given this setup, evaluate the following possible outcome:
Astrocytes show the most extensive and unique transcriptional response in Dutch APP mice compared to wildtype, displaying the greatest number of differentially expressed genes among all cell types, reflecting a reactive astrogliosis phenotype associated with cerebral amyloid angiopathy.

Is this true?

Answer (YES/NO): NO